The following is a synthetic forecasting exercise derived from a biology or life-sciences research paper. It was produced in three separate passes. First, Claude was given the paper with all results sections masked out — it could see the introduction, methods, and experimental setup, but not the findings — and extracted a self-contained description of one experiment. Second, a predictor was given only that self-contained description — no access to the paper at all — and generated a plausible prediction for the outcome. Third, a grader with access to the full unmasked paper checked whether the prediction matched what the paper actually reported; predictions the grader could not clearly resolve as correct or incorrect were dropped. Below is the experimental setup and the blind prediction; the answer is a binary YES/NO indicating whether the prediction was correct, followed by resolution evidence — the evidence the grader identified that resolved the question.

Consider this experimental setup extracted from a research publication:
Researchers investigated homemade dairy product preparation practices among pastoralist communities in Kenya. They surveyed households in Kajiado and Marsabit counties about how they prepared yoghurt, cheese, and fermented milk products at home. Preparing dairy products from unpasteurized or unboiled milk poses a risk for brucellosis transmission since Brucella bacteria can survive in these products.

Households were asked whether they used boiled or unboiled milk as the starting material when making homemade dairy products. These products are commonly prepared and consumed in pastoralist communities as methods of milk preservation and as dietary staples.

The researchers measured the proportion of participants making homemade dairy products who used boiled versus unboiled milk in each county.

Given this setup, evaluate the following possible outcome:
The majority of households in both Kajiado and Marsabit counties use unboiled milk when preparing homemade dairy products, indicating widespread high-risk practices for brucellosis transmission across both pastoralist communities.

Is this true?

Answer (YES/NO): NO